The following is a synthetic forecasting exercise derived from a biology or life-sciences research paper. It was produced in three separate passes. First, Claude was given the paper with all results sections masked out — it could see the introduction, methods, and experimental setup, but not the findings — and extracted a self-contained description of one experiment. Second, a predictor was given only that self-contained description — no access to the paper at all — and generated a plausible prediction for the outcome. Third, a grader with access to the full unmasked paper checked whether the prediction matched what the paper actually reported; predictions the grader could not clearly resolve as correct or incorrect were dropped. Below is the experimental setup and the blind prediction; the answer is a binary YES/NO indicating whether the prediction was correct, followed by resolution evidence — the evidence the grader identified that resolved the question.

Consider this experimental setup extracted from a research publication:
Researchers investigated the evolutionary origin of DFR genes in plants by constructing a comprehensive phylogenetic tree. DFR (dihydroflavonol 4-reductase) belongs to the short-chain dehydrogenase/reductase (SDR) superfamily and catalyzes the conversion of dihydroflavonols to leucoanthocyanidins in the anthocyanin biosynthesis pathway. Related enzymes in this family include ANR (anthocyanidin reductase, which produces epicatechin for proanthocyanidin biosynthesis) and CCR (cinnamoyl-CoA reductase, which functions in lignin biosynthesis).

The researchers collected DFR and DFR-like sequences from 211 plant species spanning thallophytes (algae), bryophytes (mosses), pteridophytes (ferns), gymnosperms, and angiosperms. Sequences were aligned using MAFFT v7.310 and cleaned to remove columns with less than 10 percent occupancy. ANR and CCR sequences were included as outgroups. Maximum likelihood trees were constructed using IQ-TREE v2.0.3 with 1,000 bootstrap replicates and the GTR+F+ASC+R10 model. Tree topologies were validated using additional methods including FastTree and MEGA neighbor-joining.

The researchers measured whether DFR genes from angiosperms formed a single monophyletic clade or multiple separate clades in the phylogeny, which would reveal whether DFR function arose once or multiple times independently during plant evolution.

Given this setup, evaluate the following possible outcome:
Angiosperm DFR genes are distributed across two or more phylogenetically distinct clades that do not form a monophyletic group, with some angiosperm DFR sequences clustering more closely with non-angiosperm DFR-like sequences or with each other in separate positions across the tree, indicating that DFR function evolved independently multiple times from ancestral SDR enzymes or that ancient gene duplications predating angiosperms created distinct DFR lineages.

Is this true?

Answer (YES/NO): NO